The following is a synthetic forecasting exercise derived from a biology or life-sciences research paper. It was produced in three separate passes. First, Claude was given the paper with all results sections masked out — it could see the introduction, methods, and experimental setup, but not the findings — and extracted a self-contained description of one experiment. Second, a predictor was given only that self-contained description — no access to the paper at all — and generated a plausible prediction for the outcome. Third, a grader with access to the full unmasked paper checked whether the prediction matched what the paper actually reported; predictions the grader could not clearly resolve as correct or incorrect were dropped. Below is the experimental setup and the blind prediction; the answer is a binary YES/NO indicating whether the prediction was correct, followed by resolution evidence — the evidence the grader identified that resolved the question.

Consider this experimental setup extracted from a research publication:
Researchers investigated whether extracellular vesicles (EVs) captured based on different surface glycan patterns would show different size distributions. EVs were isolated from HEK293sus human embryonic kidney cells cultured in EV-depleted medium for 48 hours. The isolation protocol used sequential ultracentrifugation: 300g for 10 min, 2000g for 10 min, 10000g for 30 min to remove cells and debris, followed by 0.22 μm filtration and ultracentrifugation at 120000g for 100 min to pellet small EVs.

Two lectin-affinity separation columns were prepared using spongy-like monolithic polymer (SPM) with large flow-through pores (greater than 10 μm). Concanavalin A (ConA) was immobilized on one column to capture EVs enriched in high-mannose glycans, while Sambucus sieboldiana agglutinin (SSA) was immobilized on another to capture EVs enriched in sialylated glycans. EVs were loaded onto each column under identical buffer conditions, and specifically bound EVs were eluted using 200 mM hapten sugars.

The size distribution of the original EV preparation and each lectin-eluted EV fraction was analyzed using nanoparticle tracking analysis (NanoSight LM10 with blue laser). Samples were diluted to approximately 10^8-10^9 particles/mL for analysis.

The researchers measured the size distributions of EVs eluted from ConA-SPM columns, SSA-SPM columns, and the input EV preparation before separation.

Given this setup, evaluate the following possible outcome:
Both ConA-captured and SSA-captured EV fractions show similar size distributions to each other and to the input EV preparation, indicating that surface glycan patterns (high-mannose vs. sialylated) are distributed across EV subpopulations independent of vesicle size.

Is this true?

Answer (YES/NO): YES